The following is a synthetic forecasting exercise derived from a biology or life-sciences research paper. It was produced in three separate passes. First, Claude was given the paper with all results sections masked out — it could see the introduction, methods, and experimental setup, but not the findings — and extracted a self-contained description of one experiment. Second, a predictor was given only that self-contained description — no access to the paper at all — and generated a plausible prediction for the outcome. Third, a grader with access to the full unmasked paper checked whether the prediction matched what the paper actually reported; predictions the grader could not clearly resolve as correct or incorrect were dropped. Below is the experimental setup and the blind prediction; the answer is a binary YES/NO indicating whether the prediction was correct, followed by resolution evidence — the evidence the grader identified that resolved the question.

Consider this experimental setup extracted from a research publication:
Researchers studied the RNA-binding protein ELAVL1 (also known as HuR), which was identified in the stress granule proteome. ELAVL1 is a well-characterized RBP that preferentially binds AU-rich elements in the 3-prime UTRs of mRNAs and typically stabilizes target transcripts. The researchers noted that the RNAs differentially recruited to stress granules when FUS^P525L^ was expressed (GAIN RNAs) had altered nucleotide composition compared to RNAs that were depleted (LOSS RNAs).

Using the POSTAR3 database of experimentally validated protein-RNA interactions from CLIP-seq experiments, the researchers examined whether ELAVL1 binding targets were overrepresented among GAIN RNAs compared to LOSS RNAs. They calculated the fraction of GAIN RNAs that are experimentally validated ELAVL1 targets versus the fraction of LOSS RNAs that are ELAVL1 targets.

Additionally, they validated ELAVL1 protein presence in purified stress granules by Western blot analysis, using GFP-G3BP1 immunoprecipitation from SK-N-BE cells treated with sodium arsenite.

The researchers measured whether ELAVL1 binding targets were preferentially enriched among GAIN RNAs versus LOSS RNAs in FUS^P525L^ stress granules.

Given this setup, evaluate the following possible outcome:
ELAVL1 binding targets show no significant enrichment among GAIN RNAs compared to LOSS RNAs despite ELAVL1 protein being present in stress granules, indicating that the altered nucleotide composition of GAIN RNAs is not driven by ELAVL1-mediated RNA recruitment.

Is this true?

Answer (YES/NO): NO